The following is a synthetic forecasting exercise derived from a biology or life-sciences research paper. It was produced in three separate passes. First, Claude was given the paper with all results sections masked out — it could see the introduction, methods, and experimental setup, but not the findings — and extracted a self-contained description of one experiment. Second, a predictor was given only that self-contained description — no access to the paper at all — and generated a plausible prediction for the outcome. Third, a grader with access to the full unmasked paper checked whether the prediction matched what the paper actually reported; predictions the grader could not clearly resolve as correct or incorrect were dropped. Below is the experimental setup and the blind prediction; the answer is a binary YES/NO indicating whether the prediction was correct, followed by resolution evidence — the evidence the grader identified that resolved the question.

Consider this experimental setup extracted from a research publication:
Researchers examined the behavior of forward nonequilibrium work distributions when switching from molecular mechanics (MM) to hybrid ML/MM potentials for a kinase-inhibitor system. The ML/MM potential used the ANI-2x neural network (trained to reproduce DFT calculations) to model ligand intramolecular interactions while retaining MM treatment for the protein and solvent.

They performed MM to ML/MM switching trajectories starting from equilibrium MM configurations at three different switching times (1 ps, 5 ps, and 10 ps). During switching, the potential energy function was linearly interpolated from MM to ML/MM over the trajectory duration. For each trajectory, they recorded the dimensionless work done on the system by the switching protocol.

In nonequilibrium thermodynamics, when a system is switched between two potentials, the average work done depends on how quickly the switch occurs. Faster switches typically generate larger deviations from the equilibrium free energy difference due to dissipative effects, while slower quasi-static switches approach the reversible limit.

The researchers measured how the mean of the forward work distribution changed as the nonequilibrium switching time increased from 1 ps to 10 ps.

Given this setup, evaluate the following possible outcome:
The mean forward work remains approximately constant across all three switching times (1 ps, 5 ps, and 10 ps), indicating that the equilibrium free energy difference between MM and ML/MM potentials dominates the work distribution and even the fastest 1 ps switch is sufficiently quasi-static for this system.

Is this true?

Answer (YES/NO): NO